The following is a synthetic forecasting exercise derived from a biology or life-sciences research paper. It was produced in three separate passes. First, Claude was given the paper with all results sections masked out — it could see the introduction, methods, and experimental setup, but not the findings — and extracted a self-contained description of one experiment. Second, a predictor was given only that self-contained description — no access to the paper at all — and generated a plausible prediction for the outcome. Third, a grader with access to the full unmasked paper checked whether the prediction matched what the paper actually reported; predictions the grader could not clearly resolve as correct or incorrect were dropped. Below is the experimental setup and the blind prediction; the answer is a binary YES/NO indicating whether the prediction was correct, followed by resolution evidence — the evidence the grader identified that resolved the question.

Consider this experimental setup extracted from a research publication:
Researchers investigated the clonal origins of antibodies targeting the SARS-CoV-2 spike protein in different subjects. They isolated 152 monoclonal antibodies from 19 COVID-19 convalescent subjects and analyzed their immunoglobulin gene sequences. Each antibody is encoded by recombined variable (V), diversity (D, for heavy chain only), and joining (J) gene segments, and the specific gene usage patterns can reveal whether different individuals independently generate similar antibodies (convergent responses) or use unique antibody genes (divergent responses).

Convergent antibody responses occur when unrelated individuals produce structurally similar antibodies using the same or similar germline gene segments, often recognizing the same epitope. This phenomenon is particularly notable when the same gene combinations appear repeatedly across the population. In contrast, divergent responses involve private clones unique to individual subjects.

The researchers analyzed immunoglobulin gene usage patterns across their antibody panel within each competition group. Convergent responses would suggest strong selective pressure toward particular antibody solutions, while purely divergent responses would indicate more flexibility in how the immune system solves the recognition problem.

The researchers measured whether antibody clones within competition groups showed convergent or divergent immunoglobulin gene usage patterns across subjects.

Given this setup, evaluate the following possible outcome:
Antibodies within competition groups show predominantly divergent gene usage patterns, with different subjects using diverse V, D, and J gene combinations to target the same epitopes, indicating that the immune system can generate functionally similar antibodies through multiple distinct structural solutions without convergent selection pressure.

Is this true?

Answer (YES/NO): NO